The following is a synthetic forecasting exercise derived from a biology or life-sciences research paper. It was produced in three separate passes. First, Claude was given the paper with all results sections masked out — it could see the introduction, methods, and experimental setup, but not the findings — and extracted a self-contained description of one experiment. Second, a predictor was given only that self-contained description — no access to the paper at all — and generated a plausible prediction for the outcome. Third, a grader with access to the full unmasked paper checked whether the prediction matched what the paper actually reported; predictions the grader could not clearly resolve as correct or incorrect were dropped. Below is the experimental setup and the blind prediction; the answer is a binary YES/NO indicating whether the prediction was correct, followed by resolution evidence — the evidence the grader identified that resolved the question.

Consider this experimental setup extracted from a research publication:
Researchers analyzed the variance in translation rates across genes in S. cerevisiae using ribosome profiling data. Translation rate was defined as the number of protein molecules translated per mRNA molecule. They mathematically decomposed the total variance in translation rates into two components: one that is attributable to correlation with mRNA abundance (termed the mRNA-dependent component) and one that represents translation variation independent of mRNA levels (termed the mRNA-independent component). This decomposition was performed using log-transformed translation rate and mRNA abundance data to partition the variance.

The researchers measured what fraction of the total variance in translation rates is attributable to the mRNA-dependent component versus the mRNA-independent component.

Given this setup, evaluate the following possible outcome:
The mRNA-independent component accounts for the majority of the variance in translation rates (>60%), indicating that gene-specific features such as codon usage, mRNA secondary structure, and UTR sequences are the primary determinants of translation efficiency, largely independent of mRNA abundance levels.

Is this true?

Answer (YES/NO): NO